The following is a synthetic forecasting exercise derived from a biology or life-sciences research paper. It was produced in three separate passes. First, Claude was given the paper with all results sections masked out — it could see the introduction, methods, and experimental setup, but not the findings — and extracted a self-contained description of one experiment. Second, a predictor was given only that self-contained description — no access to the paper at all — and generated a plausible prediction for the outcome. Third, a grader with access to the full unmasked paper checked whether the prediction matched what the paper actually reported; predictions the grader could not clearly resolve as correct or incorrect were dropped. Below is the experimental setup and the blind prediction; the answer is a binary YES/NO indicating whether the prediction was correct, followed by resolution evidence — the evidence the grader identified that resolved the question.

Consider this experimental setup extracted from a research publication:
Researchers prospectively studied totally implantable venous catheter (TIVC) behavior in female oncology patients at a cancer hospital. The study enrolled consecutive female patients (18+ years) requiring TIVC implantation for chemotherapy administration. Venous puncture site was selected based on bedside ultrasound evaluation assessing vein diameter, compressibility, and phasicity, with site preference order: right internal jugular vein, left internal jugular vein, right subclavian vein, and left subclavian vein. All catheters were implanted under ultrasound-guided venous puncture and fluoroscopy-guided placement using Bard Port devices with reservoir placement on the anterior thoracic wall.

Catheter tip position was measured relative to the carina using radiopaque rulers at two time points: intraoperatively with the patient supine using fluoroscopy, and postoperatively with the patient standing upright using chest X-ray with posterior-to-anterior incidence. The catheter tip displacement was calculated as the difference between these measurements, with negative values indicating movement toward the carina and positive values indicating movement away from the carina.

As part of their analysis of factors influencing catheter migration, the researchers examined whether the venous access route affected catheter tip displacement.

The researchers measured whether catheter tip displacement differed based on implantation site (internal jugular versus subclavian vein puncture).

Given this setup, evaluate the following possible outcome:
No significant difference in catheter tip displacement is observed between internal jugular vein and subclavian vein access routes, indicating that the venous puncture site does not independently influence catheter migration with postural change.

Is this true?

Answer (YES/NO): YES